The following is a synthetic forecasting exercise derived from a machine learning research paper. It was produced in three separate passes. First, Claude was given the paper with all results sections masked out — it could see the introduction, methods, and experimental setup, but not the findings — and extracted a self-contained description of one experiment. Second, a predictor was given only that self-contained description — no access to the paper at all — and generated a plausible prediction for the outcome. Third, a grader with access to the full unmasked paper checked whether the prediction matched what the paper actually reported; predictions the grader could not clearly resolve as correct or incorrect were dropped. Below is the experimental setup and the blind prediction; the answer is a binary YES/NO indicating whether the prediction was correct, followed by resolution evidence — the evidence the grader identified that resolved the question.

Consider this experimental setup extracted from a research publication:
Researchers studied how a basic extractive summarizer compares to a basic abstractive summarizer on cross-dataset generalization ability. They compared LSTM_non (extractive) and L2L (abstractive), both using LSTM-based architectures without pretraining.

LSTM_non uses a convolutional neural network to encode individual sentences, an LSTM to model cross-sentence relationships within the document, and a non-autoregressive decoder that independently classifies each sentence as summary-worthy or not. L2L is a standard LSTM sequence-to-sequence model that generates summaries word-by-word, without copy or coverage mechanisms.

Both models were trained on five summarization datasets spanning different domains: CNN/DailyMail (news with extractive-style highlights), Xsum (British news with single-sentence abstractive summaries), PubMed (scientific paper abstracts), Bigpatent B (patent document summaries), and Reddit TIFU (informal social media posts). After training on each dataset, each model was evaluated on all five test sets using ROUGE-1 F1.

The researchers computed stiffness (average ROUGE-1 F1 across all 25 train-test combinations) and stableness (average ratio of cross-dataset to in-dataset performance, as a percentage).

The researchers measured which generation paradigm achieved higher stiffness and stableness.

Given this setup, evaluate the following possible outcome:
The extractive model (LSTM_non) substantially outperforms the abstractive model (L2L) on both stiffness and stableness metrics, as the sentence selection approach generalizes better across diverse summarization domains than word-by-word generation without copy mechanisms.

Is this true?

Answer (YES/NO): YES